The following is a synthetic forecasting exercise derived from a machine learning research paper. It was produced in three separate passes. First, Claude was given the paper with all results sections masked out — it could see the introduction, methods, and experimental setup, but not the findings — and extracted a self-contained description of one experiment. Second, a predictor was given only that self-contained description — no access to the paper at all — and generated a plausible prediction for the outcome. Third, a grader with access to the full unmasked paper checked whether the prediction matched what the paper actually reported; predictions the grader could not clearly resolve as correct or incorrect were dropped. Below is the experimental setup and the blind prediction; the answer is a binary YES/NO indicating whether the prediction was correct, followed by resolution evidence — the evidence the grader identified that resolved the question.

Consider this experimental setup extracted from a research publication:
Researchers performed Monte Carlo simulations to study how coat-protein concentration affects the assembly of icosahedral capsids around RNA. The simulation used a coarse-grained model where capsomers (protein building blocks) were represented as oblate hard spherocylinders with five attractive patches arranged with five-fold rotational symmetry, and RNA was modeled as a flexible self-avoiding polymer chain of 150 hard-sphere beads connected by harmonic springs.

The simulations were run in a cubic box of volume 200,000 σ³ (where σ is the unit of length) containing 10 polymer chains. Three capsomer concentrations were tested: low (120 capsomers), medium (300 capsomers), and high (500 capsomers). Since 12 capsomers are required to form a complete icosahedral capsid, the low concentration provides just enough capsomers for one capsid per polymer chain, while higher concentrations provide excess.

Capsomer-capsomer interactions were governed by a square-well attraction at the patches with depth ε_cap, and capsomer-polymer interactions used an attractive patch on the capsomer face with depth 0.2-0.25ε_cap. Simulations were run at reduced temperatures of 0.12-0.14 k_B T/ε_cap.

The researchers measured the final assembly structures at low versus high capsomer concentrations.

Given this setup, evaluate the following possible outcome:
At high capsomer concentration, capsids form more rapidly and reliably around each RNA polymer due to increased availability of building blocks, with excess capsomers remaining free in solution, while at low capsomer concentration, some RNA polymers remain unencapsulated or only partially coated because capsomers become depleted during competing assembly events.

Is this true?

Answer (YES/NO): NO